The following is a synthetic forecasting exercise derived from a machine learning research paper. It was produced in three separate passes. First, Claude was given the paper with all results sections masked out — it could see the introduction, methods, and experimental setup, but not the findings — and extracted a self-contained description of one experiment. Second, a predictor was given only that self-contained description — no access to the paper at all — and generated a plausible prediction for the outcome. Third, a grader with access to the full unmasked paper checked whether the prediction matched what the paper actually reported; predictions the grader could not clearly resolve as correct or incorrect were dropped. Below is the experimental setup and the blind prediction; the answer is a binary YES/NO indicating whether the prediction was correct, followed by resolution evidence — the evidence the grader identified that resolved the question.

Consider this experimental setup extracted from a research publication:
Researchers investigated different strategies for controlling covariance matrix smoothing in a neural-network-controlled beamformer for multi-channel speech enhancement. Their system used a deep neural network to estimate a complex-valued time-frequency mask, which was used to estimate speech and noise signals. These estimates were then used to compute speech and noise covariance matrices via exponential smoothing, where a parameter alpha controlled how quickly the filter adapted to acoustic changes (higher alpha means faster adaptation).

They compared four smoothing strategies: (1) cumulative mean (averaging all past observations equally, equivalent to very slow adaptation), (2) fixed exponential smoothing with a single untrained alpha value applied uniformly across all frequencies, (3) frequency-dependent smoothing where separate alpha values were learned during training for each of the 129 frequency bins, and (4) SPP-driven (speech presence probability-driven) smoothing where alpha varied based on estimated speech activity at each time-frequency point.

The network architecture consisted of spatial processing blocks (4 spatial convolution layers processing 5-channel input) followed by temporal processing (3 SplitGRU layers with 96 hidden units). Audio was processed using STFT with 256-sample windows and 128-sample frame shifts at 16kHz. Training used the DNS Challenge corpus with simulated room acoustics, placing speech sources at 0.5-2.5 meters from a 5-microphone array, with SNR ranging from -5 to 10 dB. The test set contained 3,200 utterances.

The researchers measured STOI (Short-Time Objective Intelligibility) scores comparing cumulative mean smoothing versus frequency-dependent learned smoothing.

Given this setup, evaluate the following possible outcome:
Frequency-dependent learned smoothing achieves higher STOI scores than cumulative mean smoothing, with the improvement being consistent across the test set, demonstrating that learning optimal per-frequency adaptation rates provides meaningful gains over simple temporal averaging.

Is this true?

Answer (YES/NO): YES